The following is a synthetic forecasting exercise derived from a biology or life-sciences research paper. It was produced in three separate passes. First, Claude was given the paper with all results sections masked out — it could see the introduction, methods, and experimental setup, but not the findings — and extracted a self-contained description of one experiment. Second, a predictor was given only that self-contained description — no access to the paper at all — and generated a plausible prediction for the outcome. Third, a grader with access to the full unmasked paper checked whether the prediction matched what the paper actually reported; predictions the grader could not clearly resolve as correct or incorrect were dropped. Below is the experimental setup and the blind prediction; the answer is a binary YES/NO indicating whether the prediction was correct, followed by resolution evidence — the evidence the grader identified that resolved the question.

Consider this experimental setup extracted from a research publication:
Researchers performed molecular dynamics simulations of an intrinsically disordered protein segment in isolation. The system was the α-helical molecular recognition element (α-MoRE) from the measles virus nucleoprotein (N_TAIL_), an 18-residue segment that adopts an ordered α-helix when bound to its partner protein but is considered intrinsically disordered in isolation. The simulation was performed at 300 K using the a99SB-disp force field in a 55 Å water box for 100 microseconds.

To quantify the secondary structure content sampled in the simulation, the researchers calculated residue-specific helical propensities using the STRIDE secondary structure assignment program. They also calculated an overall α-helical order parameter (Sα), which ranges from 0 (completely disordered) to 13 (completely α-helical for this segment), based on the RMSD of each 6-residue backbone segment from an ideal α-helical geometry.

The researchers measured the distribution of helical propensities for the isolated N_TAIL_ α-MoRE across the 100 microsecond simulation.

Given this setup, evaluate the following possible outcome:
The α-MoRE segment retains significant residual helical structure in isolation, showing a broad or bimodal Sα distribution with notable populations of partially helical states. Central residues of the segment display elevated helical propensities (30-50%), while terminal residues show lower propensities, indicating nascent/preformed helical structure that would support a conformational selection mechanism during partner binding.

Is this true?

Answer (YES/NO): NO